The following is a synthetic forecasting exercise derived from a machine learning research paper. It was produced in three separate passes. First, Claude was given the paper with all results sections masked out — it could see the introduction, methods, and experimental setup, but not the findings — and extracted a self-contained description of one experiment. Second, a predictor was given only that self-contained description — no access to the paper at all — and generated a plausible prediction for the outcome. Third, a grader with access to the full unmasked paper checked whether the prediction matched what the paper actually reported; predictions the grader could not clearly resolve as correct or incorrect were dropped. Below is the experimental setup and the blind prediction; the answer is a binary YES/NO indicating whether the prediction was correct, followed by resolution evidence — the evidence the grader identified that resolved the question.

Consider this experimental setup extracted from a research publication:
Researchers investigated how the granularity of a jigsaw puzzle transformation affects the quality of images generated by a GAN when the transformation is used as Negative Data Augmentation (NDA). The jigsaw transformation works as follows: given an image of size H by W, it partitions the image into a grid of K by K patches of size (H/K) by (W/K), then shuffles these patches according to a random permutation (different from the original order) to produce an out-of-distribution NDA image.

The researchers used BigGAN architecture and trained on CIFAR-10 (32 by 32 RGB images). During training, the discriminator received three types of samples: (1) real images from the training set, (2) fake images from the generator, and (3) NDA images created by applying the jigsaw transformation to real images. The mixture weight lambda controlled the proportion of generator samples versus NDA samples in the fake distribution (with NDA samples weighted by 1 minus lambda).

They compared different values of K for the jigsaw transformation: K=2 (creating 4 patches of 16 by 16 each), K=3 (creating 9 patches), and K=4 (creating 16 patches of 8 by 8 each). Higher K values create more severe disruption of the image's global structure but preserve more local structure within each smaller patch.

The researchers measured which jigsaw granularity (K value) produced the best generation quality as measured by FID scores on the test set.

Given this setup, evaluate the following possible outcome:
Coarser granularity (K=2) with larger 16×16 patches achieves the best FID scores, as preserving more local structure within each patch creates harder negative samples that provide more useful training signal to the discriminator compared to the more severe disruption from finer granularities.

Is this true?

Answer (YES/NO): YES